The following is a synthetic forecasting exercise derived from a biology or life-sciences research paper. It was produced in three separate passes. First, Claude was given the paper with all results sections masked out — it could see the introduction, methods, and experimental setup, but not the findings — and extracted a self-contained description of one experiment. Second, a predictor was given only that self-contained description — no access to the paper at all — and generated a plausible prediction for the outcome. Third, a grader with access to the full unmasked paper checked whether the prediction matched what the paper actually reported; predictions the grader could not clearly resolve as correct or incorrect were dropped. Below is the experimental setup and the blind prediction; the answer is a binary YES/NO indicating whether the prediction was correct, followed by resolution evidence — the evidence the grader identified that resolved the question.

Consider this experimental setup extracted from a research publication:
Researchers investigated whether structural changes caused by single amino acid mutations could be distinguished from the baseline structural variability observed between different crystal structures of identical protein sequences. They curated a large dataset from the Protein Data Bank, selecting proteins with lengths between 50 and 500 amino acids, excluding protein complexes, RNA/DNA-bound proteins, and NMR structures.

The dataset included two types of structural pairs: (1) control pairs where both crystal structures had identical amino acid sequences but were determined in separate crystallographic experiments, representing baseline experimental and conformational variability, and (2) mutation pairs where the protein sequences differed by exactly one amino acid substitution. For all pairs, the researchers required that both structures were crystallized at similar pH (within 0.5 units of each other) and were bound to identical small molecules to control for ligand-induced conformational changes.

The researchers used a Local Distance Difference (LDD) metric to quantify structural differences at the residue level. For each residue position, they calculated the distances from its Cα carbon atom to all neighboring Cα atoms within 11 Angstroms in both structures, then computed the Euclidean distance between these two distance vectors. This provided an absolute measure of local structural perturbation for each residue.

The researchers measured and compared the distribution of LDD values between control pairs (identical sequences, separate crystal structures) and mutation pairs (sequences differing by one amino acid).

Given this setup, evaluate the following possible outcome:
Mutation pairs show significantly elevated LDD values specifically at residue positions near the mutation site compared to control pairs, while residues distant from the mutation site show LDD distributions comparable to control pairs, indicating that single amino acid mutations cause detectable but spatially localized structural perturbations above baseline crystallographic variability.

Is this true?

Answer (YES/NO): YES